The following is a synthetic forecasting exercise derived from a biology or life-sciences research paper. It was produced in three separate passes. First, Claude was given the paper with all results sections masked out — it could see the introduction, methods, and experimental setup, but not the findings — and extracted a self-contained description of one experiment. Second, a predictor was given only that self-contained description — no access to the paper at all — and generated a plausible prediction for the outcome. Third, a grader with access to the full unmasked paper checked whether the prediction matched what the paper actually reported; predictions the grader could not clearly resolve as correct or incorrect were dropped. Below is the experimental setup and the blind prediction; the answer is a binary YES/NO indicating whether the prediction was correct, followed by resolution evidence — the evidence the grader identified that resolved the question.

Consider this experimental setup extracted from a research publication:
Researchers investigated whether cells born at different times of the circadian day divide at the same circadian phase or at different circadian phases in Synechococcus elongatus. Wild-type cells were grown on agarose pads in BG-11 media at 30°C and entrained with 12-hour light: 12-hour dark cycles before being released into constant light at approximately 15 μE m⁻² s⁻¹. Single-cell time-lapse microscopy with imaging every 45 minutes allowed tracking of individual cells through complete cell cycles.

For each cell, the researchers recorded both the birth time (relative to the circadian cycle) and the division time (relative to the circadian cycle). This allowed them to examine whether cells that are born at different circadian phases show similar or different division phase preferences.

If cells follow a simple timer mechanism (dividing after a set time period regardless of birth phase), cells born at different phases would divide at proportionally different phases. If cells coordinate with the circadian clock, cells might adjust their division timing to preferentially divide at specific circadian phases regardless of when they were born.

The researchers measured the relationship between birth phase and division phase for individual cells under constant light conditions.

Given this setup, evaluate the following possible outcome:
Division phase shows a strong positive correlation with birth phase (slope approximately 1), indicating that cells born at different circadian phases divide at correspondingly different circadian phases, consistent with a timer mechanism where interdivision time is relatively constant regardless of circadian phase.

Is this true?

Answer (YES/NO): NO